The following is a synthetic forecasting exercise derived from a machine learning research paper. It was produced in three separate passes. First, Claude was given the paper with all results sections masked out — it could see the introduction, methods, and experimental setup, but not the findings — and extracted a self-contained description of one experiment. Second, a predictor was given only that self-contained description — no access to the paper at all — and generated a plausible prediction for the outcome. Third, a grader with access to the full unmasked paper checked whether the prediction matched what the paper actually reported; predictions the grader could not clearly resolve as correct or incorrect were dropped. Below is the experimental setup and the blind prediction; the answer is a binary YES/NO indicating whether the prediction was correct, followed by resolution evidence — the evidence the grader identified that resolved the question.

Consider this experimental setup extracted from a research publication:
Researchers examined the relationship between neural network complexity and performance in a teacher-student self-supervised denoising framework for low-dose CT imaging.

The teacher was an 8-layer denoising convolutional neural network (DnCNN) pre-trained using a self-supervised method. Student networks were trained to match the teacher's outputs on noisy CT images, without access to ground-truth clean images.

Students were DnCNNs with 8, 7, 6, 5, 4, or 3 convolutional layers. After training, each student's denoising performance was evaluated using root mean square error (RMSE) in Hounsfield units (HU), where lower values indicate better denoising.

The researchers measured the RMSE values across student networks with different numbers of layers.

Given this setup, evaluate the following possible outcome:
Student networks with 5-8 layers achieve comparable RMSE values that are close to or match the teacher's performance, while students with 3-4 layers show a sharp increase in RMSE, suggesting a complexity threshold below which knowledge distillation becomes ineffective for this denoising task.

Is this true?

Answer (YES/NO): NO